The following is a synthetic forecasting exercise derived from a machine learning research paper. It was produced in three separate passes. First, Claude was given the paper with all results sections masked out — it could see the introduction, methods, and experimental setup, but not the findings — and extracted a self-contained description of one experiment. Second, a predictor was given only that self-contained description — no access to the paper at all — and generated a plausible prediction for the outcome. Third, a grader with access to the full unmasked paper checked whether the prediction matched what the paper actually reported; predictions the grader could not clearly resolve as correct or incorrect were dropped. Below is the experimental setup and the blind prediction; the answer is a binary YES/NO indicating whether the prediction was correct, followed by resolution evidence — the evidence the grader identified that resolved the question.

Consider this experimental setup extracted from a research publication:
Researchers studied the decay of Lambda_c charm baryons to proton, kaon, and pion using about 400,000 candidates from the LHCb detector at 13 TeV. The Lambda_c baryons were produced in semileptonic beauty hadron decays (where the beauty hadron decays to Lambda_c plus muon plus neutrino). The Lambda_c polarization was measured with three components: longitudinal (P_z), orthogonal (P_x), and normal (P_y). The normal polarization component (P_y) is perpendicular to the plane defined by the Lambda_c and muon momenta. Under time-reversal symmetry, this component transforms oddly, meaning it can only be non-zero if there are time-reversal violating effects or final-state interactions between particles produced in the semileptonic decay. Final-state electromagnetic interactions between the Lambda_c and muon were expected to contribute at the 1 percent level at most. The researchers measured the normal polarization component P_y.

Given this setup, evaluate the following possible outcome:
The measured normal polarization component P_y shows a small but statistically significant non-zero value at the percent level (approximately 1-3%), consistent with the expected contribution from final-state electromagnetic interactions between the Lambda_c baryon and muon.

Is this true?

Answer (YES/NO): NO